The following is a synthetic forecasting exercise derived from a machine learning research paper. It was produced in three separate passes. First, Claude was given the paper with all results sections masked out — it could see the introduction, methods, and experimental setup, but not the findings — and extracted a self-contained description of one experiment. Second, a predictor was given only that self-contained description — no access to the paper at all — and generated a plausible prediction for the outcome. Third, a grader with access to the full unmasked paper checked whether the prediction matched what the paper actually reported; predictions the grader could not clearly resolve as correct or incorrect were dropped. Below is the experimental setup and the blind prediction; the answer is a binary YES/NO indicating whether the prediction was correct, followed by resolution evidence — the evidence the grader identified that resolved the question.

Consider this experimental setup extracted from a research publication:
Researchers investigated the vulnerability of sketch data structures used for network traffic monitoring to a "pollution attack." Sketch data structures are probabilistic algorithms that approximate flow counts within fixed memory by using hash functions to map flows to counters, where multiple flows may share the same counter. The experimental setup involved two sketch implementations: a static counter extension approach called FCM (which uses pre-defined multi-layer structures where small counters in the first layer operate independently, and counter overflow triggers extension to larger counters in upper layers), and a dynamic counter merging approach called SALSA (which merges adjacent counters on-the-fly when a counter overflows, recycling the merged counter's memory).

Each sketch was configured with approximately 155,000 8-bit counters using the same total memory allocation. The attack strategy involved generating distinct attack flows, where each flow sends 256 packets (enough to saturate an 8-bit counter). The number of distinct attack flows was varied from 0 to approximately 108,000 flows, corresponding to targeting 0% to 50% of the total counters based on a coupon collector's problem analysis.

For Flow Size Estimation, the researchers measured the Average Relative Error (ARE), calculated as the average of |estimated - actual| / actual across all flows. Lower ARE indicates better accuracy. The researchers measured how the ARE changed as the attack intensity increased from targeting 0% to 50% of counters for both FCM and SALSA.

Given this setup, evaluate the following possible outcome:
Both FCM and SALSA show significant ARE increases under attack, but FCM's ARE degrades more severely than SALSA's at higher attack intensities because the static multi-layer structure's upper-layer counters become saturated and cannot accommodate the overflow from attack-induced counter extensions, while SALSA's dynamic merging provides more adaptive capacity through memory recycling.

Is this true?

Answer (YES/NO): YES